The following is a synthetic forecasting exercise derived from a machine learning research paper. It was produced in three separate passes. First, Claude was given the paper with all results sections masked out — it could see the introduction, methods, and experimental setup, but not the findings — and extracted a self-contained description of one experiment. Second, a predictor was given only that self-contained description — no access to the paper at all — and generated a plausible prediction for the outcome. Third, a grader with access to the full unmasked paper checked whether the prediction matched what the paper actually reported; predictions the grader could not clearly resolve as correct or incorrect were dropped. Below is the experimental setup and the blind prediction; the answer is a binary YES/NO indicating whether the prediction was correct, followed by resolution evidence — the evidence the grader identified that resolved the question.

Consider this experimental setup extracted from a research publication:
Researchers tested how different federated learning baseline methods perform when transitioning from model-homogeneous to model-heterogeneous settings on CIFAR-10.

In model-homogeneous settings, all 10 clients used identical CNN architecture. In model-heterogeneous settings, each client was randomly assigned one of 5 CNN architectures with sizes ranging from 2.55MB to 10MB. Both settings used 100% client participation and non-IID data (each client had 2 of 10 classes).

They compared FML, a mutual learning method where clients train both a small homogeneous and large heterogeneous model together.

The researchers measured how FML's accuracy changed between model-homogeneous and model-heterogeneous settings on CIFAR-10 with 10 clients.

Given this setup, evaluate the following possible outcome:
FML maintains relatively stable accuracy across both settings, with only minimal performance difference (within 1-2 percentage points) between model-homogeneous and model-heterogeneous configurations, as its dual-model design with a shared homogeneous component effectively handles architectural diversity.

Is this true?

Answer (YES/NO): NO